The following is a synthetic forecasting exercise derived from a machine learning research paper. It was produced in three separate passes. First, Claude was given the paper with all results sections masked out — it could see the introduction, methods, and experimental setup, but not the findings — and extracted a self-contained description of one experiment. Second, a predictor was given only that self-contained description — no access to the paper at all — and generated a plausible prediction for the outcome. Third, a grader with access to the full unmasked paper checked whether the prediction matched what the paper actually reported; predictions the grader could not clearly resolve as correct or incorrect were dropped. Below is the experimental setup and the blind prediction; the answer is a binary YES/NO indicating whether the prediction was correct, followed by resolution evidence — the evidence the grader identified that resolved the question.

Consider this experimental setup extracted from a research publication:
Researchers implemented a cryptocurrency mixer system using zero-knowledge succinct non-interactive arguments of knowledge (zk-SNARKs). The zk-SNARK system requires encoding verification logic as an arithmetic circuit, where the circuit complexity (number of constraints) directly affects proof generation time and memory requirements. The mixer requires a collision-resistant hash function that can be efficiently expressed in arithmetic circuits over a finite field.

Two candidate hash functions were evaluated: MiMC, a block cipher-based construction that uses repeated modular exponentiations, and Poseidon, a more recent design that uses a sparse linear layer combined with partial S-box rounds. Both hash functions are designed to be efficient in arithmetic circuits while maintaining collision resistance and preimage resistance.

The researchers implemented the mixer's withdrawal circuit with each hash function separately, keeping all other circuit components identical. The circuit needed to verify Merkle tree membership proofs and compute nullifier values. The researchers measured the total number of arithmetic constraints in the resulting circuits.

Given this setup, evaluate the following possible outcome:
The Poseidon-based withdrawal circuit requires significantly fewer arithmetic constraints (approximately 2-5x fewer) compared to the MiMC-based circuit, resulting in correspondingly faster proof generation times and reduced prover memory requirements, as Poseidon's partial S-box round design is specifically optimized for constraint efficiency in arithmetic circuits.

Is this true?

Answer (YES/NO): YES